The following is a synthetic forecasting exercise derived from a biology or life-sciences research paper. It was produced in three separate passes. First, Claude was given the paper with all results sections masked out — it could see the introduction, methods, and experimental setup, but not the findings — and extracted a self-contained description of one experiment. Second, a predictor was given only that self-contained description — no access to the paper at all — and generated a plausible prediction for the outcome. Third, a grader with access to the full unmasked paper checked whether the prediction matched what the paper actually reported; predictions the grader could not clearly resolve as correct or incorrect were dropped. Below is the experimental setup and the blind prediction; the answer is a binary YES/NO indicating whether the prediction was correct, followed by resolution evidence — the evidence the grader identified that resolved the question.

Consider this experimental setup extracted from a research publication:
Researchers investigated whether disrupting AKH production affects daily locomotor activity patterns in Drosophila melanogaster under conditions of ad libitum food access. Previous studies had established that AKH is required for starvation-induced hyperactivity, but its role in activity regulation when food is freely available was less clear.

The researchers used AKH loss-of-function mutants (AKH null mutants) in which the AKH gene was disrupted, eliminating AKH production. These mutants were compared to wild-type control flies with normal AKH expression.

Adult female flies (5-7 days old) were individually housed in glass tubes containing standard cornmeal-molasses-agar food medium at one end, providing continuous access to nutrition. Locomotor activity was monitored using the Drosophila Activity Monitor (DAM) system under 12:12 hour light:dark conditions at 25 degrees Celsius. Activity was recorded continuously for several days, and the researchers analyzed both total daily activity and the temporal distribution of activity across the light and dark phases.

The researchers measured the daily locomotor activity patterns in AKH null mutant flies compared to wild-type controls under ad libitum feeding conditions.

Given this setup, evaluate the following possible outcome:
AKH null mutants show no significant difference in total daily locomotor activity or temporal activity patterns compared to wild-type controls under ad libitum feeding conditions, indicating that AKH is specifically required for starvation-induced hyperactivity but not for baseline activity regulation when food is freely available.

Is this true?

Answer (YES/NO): NO